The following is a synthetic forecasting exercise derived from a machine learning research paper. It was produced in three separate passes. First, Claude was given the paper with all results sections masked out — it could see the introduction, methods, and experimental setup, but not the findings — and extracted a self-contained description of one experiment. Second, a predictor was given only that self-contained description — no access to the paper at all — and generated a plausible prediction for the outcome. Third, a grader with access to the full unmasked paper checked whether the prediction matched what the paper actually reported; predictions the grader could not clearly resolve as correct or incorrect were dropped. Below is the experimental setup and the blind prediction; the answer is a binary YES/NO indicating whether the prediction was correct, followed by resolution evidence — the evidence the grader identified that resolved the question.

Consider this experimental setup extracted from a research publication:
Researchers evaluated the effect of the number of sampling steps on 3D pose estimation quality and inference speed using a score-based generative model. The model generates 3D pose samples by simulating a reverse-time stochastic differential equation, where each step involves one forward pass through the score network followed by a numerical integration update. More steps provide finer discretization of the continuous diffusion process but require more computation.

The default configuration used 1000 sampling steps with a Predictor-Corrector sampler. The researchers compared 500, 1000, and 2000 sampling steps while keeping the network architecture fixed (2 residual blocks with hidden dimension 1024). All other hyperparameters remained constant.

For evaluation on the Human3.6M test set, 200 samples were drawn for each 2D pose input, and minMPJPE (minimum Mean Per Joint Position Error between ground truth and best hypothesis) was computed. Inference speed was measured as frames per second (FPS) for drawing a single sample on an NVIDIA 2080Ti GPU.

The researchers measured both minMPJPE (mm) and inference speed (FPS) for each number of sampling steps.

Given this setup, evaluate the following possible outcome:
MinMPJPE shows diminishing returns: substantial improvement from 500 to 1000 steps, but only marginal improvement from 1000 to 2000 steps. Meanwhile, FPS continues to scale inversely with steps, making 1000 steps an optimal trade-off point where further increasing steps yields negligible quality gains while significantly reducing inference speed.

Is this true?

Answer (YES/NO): NO